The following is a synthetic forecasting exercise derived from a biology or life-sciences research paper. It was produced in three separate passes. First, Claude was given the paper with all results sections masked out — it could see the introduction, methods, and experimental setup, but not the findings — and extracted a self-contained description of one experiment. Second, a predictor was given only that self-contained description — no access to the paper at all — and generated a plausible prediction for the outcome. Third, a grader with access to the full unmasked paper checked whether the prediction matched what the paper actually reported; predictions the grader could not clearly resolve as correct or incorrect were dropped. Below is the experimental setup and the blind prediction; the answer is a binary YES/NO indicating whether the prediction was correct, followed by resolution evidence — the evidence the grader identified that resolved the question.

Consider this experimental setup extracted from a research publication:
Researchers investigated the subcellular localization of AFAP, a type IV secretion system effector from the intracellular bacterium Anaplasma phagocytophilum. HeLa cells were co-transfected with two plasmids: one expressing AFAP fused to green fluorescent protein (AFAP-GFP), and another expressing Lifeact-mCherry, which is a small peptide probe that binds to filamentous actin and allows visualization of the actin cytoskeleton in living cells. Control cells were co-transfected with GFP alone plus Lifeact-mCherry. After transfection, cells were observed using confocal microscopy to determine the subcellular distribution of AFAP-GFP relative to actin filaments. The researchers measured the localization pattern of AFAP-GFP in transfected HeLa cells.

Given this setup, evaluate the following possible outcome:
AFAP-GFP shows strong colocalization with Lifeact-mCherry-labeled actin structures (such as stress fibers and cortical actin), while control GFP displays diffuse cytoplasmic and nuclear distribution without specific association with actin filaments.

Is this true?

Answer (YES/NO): NO